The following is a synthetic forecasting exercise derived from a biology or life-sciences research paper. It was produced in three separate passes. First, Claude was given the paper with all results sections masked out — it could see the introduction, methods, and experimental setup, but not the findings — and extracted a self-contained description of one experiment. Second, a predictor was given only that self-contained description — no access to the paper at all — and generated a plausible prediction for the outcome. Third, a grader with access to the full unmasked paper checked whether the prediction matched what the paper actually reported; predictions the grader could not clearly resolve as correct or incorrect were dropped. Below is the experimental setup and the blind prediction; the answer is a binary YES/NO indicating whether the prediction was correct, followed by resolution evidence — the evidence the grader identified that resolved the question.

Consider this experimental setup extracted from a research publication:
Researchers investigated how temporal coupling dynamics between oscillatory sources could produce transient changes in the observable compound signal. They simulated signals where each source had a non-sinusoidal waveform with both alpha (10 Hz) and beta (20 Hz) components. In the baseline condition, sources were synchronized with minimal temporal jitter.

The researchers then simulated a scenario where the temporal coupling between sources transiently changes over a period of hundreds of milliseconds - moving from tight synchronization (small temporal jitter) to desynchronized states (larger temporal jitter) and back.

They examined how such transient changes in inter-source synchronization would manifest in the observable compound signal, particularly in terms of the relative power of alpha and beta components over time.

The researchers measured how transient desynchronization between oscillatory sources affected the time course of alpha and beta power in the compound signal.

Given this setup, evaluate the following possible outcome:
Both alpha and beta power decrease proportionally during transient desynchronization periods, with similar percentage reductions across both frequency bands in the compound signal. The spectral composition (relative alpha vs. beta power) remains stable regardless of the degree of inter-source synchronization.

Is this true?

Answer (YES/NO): NO